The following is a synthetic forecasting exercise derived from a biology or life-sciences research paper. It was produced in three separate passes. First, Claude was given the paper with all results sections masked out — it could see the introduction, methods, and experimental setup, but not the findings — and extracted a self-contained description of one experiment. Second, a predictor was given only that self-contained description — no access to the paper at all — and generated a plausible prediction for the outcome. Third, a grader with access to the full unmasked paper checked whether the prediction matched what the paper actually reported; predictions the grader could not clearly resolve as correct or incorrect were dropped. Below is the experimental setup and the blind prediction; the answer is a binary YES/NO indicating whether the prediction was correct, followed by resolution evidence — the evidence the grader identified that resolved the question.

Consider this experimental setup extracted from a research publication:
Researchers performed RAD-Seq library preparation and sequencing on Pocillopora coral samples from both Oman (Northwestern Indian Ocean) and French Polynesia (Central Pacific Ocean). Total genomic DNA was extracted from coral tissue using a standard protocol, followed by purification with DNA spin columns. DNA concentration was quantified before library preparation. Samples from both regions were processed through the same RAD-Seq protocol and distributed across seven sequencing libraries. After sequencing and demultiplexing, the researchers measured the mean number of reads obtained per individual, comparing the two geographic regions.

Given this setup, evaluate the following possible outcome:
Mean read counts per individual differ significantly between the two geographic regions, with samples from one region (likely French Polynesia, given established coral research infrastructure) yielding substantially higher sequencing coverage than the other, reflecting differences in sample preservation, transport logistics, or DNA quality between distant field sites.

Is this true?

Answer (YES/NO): NO